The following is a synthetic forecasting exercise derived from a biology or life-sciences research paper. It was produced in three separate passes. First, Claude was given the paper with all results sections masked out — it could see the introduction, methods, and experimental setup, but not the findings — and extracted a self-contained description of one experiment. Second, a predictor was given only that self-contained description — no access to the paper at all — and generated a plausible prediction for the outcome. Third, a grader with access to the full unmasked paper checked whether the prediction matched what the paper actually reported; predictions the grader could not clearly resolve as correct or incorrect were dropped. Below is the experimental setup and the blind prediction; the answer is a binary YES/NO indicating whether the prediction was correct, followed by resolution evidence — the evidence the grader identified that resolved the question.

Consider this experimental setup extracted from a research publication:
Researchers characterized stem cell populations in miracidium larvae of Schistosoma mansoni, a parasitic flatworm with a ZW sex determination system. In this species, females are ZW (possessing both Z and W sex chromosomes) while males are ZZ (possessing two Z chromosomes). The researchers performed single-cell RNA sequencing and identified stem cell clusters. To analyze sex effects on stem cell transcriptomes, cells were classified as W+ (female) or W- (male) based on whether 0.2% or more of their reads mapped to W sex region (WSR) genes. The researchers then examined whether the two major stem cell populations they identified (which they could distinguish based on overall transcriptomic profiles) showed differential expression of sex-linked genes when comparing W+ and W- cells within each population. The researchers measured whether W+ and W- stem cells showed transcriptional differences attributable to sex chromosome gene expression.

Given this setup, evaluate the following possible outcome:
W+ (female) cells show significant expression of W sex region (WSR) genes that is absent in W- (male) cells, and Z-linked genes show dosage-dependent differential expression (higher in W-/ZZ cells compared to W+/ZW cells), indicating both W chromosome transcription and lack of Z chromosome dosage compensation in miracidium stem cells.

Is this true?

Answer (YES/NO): YES